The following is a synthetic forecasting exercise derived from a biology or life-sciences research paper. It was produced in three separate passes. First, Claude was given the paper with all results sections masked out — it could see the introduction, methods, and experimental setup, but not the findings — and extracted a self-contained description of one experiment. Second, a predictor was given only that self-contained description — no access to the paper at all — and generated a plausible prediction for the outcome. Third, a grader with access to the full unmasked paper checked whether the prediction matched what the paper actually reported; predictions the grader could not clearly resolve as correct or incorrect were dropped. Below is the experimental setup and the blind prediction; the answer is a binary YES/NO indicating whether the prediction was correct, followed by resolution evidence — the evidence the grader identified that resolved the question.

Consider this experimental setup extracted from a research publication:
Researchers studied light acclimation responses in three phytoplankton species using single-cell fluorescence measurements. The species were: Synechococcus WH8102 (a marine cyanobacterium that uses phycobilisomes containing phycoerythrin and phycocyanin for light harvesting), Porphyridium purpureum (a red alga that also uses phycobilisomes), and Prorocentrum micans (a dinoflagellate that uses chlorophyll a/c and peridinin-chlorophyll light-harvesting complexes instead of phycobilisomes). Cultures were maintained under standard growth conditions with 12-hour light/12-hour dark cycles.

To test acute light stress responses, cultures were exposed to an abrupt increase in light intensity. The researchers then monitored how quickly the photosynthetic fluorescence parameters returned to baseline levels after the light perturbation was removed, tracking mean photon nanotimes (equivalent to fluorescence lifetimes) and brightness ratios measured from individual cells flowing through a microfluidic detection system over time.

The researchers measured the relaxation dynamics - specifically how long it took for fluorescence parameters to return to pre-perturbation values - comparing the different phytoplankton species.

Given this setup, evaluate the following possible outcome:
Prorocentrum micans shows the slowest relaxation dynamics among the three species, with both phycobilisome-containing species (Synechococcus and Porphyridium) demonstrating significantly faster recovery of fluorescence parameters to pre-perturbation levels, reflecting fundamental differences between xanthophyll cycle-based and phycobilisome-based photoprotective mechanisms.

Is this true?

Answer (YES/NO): NO